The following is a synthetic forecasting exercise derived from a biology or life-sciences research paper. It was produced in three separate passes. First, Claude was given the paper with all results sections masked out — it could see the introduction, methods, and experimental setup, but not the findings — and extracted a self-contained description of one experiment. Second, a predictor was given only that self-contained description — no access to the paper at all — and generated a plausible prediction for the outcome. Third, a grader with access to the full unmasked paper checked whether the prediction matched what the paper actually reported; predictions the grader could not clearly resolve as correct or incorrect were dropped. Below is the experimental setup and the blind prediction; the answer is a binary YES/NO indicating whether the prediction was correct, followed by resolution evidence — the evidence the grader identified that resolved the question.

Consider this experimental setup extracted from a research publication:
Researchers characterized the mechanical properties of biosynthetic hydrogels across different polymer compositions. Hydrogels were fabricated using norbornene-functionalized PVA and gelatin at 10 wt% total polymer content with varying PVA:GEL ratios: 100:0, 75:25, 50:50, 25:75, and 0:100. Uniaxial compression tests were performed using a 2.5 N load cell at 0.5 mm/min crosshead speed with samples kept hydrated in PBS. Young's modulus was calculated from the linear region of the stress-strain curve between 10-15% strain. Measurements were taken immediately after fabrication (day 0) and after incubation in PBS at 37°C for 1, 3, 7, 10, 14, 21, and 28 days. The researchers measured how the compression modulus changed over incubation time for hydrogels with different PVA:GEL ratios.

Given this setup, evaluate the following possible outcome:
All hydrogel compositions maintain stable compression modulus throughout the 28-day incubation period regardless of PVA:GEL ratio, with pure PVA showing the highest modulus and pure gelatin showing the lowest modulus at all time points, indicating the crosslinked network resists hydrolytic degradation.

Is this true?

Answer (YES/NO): NO